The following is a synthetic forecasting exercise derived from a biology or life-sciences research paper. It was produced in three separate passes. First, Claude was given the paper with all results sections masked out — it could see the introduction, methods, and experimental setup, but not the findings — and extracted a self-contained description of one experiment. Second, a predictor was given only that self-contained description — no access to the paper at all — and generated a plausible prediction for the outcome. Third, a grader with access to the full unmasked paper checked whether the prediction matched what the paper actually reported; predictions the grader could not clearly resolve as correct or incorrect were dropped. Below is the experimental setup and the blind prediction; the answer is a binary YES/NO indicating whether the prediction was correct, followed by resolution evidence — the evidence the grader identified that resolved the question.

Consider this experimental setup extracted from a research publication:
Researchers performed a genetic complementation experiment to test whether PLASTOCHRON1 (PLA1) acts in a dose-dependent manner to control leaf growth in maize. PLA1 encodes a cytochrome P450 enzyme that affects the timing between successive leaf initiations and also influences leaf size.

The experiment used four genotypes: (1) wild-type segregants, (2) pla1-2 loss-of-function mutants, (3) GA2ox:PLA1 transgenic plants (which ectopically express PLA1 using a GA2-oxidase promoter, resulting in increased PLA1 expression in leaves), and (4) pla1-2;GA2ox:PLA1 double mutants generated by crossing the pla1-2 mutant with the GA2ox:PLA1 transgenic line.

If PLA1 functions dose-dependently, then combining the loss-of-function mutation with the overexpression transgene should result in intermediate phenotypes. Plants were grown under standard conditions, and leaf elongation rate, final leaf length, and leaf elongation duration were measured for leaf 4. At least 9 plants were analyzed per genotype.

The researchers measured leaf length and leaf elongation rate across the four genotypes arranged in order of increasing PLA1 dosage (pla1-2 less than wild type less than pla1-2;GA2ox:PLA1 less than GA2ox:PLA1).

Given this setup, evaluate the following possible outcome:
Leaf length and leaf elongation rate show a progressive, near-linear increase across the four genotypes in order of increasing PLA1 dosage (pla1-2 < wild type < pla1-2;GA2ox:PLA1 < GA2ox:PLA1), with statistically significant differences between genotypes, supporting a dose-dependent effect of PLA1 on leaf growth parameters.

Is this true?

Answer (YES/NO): YES